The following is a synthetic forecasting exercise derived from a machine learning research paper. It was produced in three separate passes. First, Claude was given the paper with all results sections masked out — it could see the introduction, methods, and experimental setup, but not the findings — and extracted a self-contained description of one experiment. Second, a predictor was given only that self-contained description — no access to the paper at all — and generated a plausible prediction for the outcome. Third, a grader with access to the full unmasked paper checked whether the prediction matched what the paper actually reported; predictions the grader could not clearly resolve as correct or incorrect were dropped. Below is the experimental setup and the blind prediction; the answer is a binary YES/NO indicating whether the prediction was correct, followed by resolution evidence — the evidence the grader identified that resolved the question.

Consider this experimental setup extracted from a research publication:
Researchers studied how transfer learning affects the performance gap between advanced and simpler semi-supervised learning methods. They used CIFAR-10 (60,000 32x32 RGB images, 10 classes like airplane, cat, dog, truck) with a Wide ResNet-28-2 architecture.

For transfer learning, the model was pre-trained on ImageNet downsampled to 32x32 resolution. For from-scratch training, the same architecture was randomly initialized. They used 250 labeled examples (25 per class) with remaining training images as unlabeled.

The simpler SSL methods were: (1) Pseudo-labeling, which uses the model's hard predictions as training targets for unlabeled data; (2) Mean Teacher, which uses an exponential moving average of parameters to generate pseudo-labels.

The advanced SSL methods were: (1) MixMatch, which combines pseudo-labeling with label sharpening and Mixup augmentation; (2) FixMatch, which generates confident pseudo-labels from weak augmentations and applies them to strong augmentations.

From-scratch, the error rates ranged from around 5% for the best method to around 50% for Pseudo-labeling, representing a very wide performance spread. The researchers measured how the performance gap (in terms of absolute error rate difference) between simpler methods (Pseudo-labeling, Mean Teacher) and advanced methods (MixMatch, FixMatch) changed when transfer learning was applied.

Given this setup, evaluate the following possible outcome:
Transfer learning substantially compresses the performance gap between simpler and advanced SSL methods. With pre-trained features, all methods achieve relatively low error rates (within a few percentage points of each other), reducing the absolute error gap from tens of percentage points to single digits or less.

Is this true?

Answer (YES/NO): NO